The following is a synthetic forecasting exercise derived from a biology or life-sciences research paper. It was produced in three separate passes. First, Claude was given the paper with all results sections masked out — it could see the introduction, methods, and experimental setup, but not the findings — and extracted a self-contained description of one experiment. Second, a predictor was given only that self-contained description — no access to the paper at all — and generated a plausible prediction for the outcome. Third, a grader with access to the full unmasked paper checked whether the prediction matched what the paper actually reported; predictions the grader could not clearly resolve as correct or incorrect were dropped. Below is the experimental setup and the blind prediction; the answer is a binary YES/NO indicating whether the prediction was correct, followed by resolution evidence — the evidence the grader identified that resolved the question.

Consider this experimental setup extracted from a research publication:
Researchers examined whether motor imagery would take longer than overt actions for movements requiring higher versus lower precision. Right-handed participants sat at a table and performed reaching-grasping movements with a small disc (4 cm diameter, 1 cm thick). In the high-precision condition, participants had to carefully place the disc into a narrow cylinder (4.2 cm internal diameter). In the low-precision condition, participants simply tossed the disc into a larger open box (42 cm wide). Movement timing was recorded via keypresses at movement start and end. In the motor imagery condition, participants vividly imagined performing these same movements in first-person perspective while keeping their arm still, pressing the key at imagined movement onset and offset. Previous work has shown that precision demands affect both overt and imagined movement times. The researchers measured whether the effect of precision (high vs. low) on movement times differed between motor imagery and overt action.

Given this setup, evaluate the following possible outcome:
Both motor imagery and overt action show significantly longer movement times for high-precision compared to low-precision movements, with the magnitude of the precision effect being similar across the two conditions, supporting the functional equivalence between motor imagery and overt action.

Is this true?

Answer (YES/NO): NO